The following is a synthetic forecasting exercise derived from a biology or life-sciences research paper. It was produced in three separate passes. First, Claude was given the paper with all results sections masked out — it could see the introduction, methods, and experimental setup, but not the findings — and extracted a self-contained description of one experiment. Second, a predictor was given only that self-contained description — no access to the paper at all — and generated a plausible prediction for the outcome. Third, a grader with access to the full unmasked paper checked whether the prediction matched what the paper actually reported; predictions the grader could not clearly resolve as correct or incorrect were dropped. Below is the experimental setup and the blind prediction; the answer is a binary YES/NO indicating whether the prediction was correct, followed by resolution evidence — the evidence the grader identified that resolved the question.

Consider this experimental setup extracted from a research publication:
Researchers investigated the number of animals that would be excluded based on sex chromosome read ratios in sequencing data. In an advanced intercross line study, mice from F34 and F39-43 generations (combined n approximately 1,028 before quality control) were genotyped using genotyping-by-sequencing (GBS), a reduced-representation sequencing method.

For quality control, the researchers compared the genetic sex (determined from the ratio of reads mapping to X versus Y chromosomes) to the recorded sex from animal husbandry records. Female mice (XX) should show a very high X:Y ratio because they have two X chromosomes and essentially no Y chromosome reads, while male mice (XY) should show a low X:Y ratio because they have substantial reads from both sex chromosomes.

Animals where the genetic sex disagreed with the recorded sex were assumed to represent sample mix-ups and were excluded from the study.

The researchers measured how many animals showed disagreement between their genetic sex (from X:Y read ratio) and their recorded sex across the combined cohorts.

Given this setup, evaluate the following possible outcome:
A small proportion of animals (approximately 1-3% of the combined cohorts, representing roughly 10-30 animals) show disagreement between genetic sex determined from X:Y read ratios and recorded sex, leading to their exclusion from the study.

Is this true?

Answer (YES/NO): YES